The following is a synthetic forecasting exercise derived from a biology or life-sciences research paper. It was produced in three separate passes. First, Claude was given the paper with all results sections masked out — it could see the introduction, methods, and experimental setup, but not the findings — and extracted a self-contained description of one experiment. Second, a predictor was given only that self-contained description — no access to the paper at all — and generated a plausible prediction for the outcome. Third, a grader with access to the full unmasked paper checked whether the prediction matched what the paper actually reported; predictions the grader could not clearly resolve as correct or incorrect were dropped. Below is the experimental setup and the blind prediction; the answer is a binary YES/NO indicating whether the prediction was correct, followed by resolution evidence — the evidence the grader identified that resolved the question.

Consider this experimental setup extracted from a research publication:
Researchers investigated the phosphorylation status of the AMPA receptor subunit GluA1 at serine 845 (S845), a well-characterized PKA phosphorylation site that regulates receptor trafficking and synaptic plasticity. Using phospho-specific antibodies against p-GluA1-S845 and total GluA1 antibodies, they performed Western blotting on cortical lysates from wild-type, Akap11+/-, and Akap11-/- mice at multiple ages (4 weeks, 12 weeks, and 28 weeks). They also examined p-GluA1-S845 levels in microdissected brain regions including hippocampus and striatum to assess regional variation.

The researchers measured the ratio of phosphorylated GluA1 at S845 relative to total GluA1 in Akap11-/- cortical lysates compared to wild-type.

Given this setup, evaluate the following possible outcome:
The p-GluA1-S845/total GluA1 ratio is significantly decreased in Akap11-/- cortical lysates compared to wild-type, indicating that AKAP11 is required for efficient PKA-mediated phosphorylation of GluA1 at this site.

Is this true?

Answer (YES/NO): NO